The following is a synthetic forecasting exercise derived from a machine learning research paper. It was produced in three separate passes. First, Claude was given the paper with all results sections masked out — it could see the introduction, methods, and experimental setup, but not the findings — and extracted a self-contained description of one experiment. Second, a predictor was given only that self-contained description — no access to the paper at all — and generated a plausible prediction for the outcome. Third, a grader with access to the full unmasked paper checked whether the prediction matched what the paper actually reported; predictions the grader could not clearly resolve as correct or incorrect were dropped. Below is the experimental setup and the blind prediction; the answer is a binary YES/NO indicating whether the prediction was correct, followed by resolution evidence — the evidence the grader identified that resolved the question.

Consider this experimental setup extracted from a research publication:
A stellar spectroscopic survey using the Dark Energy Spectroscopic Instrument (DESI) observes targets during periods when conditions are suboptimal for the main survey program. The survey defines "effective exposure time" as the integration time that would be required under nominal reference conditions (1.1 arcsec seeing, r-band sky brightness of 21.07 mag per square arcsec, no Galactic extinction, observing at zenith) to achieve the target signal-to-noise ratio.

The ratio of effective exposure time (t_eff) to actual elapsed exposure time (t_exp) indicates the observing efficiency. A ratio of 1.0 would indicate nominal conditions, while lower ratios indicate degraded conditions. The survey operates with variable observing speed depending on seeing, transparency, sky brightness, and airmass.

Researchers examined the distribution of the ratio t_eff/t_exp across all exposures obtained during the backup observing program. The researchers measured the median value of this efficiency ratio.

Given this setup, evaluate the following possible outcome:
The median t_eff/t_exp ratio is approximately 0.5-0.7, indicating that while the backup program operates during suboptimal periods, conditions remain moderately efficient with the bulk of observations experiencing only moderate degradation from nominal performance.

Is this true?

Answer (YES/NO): NO